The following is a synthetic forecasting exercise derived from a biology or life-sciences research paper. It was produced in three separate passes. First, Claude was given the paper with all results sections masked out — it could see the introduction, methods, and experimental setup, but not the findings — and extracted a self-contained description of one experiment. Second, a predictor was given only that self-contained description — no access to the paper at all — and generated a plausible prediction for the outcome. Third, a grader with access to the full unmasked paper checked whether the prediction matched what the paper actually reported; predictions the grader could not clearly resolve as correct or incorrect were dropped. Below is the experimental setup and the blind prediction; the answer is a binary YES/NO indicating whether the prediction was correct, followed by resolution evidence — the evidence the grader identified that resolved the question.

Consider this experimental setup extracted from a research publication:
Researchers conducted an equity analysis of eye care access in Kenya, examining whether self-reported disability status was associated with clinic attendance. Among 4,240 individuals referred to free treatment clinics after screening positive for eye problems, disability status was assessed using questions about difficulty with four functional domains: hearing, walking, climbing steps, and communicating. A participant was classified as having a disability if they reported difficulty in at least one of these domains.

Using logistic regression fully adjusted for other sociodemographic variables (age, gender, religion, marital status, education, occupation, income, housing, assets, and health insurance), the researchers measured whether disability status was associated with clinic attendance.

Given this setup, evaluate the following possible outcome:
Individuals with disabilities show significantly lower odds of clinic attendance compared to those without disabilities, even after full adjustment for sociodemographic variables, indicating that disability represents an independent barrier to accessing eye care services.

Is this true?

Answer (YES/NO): NO